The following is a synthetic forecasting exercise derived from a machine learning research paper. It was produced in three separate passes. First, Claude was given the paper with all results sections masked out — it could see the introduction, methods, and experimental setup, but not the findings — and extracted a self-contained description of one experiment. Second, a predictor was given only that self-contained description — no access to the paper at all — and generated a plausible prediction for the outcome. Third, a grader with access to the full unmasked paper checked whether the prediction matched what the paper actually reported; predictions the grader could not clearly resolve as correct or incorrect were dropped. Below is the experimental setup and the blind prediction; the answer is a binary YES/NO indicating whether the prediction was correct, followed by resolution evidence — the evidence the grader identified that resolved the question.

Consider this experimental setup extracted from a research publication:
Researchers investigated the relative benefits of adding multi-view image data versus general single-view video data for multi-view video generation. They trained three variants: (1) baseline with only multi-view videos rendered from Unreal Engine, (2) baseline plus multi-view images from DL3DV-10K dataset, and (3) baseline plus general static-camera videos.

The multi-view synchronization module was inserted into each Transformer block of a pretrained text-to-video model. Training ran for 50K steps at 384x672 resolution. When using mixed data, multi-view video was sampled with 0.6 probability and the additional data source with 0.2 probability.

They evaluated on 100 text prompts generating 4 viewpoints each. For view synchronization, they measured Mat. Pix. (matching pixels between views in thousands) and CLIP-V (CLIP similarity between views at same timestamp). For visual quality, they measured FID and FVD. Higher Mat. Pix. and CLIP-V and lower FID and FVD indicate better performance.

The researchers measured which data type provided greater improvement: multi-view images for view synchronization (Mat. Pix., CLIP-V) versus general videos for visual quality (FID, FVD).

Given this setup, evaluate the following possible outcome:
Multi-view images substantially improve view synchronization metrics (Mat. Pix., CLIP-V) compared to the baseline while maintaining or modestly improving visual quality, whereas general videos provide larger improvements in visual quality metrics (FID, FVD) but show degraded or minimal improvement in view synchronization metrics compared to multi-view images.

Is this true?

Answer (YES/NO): NO